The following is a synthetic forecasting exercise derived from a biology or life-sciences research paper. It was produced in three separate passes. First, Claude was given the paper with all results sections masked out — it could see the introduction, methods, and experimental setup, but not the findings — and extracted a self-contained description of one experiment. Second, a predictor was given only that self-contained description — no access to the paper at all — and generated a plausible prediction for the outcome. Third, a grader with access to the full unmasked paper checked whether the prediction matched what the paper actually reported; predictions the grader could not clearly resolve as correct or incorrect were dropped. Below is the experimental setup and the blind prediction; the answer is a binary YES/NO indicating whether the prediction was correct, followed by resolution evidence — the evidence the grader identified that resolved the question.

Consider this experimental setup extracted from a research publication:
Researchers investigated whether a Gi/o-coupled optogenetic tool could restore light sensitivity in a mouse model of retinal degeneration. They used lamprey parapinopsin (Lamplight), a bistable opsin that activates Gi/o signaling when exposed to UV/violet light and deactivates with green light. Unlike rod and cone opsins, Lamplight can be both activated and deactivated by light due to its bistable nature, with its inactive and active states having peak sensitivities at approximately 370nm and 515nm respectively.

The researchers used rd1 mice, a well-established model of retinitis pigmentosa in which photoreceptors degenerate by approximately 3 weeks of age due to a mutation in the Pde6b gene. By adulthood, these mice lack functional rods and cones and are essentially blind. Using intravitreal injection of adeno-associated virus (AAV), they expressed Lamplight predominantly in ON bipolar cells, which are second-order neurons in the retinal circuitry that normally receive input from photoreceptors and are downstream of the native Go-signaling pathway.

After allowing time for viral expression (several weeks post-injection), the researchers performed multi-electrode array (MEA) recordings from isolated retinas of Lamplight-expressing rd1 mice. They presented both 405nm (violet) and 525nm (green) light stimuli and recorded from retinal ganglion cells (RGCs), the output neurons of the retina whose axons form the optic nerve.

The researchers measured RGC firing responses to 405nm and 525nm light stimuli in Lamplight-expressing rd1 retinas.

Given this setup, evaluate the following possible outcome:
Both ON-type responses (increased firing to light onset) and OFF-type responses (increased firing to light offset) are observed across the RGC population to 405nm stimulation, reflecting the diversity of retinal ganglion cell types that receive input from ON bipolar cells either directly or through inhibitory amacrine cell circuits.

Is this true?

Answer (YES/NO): NO